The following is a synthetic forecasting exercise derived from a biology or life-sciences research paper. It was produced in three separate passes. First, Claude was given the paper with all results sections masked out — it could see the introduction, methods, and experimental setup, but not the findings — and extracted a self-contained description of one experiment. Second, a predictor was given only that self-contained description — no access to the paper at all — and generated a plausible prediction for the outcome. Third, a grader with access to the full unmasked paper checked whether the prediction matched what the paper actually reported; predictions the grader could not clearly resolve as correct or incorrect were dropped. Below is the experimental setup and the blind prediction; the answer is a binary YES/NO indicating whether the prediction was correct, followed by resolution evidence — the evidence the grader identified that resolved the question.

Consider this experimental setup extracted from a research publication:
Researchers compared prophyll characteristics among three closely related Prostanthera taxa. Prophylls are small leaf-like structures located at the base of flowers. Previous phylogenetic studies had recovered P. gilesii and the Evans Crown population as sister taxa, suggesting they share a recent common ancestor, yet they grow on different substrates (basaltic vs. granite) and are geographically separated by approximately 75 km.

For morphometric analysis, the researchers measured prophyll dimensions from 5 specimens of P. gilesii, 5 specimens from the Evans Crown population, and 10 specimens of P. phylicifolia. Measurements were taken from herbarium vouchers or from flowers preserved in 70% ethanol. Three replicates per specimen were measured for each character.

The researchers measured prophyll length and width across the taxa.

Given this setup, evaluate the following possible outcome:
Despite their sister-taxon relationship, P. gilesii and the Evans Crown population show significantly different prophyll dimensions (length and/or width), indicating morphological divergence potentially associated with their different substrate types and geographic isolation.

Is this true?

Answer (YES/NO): YES